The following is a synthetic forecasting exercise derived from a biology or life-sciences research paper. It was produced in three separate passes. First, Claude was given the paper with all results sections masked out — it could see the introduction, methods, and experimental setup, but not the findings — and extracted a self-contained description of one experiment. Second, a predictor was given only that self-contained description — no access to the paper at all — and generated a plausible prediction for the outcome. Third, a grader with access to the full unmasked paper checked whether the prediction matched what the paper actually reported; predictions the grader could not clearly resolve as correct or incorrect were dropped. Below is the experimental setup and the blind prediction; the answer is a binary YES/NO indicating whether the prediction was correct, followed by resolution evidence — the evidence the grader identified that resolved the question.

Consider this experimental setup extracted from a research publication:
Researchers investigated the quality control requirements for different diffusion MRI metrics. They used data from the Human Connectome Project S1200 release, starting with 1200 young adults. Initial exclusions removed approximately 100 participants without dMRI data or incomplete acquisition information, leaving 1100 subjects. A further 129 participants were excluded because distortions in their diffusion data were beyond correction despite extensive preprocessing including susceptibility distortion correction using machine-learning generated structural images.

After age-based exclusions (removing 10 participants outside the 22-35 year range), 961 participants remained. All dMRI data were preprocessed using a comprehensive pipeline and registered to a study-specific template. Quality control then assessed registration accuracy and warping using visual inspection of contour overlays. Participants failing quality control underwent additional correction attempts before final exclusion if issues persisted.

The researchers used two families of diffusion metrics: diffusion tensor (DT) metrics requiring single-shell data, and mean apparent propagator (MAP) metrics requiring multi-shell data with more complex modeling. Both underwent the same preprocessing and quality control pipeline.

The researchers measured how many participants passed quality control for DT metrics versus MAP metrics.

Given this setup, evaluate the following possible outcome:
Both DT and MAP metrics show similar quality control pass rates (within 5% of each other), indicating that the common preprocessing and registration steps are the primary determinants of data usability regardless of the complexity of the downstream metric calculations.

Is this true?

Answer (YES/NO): NO